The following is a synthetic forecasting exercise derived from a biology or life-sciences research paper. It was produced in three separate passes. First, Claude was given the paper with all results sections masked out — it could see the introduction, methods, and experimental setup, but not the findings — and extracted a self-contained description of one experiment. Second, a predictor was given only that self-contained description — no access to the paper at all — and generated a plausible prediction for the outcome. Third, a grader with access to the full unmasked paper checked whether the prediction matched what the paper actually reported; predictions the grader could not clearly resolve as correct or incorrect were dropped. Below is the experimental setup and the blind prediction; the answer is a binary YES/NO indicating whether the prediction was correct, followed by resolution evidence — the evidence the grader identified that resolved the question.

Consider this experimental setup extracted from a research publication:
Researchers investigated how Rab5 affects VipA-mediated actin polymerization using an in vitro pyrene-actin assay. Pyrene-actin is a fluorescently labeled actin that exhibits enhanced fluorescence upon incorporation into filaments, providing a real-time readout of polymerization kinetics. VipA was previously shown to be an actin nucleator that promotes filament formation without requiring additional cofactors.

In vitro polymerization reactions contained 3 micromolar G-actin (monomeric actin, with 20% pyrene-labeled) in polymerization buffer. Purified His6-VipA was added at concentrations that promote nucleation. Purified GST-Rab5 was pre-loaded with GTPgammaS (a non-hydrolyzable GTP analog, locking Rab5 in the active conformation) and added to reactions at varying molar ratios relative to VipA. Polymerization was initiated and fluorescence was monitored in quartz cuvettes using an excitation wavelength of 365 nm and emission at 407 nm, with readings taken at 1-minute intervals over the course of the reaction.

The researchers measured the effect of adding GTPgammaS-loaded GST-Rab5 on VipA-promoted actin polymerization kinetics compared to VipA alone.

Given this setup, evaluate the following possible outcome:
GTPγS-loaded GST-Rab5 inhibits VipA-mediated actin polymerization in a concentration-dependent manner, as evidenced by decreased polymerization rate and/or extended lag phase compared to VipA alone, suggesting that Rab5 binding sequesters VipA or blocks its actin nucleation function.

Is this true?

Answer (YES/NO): YES